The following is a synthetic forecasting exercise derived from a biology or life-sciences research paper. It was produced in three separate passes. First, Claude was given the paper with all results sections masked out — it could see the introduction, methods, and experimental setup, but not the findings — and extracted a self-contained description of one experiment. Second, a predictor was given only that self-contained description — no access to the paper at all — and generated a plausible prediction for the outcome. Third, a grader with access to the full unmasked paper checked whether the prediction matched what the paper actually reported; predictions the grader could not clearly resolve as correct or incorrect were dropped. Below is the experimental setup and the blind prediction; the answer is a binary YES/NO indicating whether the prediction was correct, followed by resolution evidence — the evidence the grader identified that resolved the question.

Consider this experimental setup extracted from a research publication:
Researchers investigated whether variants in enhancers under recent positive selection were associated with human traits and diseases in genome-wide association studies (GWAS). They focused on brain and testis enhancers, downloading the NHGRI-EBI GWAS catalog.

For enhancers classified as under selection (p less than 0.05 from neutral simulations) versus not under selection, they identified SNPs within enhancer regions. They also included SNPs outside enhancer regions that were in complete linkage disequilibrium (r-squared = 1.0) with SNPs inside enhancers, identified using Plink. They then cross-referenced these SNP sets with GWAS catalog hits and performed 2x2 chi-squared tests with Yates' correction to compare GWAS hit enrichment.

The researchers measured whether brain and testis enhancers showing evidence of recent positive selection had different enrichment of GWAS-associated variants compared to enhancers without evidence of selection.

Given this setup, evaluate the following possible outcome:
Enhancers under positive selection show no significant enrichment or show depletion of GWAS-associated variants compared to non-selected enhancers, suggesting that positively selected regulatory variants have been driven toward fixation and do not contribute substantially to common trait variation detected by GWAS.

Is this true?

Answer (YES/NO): YES